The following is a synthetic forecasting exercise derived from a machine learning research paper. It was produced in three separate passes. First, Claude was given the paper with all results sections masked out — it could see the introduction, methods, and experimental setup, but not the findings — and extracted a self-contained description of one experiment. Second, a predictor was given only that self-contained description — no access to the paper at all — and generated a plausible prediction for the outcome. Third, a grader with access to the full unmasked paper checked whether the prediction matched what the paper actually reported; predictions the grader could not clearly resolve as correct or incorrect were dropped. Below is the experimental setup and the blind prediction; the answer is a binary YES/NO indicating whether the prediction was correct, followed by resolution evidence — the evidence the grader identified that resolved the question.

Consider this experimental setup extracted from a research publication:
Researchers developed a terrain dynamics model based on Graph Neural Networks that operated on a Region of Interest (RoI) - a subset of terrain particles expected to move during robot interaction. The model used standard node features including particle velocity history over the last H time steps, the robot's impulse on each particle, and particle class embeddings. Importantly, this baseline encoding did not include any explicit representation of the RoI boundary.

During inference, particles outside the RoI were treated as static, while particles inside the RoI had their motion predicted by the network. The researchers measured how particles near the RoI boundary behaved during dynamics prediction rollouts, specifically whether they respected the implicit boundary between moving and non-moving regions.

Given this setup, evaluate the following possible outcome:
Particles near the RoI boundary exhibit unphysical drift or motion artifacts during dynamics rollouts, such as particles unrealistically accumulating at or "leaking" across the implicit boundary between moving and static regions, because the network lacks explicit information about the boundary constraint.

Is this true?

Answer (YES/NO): YES